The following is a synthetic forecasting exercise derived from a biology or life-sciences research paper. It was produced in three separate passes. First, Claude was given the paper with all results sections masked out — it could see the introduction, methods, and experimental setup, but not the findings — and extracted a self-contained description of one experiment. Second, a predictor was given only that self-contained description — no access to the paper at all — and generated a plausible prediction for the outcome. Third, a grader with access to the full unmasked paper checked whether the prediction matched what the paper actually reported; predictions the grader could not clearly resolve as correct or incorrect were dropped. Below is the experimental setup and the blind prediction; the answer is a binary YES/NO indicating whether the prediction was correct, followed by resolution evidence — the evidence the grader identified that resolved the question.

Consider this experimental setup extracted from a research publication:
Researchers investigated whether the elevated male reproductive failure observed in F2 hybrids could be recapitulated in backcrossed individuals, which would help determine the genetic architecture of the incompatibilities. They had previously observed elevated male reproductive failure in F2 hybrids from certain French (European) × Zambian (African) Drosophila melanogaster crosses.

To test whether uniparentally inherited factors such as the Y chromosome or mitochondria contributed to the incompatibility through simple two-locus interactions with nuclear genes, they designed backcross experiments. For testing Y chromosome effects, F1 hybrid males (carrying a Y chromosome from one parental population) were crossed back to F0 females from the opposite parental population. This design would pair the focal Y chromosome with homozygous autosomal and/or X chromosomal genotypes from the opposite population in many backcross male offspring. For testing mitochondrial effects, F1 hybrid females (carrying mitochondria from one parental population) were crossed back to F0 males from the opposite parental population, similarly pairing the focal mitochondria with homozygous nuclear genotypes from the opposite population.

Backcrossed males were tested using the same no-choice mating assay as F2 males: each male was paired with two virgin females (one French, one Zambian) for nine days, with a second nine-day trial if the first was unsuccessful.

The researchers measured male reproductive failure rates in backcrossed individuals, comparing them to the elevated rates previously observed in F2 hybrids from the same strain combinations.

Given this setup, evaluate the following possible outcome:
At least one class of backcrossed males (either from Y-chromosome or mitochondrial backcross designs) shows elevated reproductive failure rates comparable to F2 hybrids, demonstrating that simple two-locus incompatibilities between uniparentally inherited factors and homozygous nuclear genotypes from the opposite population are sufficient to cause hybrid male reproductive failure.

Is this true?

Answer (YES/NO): NO